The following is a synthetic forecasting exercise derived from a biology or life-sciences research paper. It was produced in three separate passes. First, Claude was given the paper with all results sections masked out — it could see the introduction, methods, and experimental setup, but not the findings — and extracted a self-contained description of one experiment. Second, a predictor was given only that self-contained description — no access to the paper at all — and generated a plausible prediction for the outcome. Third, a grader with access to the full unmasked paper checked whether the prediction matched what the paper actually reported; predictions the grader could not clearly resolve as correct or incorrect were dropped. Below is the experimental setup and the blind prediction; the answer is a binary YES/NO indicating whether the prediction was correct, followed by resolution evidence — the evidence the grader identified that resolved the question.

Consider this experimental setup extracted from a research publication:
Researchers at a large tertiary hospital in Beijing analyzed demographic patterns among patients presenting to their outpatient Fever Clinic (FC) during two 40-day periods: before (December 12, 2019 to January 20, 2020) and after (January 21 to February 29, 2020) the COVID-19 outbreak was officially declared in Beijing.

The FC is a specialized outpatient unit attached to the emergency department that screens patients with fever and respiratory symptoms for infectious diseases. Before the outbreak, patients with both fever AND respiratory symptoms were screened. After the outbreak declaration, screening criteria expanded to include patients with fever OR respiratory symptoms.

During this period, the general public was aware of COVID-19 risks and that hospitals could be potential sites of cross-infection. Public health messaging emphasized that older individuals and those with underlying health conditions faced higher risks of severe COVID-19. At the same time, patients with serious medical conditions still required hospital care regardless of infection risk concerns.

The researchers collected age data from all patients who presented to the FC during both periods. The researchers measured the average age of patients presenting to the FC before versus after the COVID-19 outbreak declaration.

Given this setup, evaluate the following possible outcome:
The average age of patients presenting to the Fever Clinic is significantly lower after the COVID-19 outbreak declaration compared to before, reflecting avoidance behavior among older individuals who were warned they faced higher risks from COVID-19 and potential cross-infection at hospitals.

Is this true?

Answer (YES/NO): NO